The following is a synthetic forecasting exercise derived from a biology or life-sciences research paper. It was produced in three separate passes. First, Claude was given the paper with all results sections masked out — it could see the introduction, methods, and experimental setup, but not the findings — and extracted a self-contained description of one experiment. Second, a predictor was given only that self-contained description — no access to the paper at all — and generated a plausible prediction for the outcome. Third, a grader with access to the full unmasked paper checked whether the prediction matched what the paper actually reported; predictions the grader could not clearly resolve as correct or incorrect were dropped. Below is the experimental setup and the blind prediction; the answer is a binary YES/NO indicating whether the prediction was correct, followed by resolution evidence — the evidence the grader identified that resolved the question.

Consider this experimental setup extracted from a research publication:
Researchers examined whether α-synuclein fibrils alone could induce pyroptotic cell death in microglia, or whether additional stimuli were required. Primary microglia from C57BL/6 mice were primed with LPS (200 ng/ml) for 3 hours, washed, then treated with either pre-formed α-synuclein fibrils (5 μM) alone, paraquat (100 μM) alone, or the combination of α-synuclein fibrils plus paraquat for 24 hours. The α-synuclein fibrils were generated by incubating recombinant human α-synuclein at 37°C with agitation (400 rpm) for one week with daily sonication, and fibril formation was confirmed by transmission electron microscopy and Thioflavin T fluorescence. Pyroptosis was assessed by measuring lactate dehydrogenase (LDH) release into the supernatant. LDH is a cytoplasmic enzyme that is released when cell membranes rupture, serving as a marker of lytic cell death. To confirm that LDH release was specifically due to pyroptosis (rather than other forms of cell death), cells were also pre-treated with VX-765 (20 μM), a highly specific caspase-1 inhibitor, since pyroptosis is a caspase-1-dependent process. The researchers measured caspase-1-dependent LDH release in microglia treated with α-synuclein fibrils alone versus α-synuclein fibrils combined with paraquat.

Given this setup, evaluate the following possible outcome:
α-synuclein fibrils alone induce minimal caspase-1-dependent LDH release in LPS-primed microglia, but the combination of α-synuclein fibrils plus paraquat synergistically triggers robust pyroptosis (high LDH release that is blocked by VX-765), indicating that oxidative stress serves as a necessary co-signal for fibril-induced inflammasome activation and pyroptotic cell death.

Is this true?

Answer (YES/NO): YES